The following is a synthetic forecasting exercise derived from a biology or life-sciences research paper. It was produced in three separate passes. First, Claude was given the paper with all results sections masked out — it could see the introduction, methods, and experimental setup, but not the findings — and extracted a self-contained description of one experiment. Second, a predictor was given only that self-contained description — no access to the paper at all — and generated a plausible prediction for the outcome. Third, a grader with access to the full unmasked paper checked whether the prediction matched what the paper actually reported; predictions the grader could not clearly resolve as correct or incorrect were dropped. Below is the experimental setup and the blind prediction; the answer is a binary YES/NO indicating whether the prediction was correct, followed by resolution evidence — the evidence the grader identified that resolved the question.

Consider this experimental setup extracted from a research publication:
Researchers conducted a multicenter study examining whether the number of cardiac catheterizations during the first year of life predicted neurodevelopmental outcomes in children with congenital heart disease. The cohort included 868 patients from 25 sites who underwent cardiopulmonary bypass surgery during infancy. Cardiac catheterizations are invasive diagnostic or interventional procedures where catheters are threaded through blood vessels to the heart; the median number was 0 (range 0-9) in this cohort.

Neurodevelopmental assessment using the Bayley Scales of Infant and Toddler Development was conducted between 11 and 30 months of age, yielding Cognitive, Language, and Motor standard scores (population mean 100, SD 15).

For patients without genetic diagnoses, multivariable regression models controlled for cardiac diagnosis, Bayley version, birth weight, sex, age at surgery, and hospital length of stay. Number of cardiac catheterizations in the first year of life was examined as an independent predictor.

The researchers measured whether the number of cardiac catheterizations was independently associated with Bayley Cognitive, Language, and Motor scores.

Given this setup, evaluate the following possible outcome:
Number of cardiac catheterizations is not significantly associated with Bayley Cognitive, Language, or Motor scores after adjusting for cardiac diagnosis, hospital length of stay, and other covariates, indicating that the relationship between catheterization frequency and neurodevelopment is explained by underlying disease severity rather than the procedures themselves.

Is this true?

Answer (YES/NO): NO